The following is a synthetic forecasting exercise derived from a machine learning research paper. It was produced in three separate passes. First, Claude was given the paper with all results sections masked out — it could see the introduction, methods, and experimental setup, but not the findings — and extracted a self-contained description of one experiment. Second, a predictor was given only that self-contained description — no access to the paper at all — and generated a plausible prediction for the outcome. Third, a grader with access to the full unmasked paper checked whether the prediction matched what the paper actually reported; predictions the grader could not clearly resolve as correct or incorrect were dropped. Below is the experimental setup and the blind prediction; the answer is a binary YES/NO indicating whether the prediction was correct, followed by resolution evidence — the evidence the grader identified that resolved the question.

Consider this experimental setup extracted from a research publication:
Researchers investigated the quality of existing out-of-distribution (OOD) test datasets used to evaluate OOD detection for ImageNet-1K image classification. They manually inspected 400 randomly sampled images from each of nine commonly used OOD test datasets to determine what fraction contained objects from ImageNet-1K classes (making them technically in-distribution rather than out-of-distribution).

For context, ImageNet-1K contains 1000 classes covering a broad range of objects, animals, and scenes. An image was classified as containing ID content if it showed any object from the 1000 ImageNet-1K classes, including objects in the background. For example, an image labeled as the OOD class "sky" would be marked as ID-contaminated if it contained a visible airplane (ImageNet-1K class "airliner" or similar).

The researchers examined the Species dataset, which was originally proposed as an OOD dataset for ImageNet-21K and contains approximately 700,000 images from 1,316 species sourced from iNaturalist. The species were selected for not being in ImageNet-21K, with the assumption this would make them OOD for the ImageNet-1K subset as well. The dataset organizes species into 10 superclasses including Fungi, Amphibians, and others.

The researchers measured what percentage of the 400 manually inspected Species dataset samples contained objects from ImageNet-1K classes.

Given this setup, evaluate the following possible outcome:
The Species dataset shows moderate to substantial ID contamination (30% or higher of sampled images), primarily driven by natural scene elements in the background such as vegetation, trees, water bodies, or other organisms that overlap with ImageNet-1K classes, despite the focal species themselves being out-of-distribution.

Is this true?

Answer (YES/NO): NO